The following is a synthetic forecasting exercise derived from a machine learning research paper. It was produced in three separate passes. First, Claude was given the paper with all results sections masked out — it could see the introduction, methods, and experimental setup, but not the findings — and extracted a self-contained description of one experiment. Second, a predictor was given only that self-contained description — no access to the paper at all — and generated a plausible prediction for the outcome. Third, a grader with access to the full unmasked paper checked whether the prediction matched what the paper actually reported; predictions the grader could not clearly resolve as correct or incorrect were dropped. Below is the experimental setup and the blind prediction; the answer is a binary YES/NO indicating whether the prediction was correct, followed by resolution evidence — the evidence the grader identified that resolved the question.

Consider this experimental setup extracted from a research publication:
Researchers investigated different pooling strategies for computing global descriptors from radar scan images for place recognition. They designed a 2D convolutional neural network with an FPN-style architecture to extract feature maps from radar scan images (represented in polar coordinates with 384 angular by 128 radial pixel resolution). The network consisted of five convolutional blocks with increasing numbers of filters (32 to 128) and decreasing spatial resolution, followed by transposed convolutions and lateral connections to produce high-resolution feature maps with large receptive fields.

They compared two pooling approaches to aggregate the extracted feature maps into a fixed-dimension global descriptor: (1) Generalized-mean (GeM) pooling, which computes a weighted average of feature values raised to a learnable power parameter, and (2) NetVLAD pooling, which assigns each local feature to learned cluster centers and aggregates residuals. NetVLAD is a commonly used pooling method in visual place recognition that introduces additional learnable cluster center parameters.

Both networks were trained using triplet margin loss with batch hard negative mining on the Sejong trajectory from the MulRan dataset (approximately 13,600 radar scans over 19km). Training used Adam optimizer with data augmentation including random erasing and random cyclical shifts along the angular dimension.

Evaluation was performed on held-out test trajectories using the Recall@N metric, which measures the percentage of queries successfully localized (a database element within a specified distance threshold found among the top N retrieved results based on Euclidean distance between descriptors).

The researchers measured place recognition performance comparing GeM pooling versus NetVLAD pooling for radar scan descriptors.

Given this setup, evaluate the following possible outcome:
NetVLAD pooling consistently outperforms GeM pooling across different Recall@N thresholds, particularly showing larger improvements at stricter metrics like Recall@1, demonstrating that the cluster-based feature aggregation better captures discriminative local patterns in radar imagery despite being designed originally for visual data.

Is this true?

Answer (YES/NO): NO